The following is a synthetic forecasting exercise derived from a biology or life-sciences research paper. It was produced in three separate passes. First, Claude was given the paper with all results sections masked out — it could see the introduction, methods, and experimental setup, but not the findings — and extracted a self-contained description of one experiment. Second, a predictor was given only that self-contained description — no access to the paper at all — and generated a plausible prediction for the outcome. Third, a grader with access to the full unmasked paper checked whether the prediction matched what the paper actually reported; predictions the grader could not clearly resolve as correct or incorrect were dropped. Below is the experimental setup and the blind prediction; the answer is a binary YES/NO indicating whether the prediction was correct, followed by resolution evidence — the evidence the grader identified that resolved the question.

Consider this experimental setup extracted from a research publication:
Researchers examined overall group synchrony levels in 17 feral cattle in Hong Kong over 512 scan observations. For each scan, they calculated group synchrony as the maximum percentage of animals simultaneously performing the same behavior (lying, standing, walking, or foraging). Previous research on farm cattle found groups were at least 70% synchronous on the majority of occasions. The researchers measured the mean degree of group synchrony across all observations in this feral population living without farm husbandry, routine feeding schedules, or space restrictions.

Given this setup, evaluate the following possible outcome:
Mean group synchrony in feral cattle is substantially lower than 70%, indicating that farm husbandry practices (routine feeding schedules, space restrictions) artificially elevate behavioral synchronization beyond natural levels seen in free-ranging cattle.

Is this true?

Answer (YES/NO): NO